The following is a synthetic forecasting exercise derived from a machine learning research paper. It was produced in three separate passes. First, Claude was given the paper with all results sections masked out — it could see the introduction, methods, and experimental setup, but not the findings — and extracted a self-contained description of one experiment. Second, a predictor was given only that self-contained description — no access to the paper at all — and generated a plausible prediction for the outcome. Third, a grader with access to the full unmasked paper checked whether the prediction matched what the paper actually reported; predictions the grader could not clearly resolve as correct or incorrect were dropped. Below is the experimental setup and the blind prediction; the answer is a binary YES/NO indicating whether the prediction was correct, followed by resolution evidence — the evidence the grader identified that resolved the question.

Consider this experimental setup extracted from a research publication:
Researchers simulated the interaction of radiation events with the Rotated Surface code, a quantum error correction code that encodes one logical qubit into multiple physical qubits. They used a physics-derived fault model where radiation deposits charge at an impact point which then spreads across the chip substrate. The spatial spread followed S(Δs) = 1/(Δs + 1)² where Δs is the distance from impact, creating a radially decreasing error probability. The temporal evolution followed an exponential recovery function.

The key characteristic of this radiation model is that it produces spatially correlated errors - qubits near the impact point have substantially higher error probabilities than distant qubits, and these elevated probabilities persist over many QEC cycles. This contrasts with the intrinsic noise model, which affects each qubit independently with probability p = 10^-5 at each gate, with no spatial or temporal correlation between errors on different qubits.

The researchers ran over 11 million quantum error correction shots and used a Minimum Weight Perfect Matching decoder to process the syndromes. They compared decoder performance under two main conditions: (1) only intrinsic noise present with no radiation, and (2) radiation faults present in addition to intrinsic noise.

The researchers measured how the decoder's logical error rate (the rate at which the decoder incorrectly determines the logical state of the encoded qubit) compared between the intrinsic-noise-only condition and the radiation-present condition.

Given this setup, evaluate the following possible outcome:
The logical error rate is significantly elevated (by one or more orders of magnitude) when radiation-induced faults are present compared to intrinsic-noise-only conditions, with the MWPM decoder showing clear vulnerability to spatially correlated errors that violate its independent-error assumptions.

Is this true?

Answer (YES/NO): YES